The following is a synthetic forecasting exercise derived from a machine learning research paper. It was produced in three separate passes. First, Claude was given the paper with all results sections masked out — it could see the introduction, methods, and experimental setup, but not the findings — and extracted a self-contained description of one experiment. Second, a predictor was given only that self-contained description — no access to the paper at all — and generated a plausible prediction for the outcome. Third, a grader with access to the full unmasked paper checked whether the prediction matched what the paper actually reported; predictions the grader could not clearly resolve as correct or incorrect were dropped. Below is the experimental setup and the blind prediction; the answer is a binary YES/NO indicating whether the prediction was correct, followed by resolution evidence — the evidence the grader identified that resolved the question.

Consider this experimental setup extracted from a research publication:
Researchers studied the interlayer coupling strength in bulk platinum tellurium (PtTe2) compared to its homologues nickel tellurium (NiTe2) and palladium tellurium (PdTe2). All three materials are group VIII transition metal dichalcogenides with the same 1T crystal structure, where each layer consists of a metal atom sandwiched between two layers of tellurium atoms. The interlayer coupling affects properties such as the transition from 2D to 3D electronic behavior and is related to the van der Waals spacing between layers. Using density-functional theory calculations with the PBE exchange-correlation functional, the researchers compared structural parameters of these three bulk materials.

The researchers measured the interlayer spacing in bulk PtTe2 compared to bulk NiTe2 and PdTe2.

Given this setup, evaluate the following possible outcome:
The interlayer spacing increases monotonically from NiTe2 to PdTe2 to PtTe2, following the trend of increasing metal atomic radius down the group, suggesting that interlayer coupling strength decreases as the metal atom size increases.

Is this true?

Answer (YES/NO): NO